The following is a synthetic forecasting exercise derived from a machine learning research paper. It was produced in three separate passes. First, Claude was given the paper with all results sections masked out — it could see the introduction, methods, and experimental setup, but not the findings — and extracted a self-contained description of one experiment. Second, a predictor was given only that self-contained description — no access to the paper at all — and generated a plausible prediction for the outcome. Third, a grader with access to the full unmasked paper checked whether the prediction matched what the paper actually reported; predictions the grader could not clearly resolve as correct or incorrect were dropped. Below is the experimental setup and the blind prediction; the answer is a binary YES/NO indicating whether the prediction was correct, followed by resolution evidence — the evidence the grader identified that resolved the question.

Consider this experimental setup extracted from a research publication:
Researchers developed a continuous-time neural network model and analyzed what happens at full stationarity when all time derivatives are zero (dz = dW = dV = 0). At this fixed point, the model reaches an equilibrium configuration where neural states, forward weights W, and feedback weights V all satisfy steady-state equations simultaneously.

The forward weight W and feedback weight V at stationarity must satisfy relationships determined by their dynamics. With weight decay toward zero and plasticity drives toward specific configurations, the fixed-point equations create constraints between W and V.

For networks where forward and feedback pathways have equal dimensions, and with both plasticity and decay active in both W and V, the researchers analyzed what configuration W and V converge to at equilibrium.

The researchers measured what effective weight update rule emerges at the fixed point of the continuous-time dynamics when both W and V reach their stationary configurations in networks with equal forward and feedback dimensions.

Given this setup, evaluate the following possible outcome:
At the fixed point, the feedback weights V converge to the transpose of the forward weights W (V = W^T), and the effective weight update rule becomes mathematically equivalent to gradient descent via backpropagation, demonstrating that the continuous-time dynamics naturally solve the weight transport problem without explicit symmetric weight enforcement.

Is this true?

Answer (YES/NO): YES